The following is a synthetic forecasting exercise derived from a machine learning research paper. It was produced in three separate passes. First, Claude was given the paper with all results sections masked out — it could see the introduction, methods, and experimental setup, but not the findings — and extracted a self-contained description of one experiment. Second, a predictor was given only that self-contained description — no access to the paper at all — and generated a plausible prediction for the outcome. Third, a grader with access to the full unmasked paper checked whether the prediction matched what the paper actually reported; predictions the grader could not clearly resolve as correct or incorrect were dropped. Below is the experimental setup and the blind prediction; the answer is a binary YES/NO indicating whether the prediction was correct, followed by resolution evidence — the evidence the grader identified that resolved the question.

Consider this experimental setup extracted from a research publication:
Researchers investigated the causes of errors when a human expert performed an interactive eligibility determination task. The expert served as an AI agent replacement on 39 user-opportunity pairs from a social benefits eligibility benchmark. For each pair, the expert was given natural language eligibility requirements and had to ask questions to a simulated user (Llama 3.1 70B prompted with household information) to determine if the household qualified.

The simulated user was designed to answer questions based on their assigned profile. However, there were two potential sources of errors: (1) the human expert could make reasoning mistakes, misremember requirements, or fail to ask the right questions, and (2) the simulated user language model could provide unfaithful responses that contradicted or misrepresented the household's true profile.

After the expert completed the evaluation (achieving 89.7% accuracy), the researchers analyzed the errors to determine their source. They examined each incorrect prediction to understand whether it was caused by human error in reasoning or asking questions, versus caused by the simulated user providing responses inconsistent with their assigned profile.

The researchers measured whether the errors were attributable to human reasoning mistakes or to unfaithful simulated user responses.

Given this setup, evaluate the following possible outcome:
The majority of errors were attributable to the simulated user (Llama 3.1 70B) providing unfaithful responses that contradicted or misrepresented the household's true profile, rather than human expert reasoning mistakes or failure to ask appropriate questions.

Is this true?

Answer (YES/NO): NO